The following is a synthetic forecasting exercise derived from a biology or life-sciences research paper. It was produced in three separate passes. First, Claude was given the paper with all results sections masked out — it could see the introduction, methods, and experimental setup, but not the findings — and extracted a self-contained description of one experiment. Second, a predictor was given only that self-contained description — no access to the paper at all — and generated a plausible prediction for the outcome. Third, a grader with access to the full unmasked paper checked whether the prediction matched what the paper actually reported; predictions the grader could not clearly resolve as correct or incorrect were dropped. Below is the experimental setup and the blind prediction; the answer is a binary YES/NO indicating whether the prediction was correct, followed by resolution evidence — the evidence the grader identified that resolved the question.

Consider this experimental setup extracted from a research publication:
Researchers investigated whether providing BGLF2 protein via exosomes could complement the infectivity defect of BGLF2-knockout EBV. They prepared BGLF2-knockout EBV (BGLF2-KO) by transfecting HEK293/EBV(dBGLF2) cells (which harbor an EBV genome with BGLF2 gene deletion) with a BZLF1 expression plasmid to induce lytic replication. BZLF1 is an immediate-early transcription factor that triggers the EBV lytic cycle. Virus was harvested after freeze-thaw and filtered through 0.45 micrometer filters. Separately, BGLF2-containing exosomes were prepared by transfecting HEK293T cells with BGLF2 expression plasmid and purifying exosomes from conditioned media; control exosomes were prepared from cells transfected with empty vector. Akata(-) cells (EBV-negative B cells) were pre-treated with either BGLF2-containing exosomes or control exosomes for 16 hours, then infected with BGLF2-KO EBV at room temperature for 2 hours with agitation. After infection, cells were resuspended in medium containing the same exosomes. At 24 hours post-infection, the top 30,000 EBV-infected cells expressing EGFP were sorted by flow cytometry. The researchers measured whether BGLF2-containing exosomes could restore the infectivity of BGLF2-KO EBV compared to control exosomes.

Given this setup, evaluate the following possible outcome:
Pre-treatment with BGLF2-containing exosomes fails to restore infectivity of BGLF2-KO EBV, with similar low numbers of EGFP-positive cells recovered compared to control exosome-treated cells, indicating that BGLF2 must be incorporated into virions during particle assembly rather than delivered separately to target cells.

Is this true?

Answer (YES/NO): NO